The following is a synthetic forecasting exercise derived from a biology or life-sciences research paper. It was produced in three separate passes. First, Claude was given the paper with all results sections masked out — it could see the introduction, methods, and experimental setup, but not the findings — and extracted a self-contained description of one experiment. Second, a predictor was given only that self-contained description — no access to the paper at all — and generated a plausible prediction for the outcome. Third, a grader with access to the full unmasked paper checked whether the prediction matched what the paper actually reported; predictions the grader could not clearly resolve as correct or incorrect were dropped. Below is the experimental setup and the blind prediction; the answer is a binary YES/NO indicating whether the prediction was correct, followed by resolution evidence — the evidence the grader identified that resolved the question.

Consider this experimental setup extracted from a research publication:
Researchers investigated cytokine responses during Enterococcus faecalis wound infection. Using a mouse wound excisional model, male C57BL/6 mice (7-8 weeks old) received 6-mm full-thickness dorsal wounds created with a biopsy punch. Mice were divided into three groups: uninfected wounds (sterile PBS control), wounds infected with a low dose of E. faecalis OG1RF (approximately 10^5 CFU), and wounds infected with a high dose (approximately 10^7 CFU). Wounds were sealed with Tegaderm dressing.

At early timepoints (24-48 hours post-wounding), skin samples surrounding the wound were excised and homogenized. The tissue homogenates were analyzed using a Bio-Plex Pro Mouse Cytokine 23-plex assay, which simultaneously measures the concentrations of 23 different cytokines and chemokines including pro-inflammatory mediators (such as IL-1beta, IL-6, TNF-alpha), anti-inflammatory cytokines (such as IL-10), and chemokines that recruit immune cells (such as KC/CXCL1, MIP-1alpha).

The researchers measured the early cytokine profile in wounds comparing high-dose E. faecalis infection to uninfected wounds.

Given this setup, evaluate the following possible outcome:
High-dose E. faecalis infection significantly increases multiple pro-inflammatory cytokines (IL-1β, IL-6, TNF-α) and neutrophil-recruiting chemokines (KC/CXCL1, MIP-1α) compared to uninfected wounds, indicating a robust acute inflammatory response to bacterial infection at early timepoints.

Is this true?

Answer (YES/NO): NO